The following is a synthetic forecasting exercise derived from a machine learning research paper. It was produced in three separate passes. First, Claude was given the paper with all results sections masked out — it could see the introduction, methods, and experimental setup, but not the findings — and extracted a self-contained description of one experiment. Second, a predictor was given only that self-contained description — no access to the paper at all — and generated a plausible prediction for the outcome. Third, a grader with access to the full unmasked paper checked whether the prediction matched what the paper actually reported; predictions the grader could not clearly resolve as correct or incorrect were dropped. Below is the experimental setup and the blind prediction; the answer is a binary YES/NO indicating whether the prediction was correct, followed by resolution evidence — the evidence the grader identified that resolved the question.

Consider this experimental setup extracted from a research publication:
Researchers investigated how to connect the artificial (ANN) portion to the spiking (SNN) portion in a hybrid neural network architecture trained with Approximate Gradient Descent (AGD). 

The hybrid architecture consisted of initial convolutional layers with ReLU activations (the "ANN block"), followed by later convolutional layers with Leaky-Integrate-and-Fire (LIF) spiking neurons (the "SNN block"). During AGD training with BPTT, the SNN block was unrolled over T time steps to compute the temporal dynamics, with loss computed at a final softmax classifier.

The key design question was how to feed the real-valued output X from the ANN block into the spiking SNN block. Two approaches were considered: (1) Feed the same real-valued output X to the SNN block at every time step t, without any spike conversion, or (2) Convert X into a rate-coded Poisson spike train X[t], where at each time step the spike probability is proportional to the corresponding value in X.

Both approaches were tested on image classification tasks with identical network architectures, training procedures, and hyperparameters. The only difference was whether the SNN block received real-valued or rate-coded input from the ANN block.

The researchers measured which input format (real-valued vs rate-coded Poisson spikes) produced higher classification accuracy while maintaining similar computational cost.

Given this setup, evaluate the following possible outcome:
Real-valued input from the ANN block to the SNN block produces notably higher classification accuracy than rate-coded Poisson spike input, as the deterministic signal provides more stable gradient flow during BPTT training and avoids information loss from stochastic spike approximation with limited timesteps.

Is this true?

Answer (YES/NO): NO